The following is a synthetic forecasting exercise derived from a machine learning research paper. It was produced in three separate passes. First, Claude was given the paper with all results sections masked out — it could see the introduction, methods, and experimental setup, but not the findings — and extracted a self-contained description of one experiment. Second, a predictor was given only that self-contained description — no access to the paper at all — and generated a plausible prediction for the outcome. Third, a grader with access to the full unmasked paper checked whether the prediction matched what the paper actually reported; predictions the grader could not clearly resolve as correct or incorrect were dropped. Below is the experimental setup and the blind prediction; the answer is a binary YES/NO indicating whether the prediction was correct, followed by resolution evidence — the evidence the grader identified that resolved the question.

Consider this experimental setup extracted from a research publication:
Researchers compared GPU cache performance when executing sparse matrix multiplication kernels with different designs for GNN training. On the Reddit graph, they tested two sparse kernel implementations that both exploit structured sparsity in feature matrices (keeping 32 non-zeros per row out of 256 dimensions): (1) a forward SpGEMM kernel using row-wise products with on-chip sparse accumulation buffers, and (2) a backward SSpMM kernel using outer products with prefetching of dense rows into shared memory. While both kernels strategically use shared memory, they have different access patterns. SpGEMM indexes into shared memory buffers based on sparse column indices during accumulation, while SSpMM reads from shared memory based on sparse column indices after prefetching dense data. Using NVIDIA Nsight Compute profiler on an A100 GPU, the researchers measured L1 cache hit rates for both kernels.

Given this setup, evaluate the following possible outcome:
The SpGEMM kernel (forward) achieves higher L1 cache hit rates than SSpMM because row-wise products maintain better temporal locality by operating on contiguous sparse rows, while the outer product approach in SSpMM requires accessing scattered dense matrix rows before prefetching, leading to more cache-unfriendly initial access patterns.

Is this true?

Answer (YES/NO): NO